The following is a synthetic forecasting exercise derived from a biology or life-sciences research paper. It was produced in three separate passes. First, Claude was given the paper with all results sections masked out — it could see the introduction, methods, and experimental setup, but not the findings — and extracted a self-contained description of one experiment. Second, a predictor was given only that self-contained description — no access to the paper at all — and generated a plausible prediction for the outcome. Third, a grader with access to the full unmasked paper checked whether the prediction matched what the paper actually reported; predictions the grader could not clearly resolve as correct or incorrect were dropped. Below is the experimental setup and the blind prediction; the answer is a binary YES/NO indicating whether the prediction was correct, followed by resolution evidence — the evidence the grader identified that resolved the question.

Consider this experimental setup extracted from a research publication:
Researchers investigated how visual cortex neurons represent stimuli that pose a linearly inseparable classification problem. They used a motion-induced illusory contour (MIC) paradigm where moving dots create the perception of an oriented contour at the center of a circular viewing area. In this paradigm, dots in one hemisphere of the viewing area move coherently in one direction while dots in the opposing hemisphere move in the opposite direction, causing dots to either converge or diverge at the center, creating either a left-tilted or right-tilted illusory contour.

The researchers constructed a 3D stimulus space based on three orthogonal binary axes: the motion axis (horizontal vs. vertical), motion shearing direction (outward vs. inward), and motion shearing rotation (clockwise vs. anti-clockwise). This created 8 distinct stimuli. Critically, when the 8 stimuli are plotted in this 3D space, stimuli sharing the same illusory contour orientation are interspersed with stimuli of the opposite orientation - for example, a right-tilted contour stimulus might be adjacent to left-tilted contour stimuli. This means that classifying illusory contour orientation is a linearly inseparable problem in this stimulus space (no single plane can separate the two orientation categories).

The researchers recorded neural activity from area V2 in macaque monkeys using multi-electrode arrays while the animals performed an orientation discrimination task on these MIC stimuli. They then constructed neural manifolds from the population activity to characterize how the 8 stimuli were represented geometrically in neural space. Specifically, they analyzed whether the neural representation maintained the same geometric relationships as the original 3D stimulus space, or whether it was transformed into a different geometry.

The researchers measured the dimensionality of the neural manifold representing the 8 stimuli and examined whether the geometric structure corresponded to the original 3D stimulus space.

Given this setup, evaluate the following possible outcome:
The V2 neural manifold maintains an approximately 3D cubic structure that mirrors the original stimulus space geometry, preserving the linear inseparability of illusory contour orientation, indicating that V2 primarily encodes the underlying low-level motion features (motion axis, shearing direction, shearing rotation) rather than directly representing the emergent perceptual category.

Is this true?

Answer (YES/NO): NO